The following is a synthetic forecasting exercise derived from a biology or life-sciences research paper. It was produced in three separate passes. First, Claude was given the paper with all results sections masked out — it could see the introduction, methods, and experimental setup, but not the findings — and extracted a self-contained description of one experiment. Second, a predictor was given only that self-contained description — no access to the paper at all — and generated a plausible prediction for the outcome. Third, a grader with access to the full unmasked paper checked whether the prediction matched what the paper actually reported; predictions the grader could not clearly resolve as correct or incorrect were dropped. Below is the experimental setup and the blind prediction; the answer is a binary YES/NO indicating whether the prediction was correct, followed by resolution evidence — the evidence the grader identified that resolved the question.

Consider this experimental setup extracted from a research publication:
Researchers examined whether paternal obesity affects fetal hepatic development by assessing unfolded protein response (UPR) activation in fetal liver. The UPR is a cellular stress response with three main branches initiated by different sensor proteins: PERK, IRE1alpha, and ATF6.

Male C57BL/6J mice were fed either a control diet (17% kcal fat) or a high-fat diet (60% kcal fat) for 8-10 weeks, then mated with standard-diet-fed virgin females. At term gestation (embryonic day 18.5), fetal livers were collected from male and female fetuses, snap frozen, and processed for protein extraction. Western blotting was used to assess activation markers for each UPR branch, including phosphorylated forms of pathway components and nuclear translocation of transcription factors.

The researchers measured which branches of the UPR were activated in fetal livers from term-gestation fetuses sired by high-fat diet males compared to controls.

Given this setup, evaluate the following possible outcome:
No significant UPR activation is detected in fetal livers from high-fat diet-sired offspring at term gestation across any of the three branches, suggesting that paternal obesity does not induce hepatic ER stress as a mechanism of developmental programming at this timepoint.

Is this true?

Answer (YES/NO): NO